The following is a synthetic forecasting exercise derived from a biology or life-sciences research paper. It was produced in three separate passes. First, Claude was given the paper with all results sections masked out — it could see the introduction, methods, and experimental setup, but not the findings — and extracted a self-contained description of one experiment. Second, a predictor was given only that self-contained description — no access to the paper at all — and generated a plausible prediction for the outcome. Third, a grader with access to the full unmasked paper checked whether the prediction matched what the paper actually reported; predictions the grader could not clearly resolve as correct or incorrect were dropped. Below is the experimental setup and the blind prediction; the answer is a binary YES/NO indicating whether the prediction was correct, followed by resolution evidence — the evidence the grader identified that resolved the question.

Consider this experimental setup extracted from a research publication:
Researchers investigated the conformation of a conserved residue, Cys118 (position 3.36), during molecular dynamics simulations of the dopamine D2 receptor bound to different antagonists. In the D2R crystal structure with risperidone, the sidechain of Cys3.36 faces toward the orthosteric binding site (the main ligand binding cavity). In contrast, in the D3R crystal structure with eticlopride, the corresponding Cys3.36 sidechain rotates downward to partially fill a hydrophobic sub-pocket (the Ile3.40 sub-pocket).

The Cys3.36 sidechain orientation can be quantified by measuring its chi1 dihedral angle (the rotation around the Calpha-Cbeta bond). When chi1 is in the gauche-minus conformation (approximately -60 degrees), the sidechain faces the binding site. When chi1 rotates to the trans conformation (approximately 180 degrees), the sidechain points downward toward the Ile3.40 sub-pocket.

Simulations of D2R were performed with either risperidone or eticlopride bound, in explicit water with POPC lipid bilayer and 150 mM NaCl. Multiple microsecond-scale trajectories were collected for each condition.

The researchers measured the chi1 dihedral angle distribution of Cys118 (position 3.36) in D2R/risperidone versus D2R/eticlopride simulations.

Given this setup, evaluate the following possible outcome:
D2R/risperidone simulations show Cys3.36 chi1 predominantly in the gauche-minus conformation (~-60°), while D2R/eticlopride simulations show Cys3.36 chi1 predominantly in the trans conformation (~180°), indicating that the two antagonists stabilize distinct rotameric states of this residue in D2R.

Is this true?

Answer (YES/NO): YES